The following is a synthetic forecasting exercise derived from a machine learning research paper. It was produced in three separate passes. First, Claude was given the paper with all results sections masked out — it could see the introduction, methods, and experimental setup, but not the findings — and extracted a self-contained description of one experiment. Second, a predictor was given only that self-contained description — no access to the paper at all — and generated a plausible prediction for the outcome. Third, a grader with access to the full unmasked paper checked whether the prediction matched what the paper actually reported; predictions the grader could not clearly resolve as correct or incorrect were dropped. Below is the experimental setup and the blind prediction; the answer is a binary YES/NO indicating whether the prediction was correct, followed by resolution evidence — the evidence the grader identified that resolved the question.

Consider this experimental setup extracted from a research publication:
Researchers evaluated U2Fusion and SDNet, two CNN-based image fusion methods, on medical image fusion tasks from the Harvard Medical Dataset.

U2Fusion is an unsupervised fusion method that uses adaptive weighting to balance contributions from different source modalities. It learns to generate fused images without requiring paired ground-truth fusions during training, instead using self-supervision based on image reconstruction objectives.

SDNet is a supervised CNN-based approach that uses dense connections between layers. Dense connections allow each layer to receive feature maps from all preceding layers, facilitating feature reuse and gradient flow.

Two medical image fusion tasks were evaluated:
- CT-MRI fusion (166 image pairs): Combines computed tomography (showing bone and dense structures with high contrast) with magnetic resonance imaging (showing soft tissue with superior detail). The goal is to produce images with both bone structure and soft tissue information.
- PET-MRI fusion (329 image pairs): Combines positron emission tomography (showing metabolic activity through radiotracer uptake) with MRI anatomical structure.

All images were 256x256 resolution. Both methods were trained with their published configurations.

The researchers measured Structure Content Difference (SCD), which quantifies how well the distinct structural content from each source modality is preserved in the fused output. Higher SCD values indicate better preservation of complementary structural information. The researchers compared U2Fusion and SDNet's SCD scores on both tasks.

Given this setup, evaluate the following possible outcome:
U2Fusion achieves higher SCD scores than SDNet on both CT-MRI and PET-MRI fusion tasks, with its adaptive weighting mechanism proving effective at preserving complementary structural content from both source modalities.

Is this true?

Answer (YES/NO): NO